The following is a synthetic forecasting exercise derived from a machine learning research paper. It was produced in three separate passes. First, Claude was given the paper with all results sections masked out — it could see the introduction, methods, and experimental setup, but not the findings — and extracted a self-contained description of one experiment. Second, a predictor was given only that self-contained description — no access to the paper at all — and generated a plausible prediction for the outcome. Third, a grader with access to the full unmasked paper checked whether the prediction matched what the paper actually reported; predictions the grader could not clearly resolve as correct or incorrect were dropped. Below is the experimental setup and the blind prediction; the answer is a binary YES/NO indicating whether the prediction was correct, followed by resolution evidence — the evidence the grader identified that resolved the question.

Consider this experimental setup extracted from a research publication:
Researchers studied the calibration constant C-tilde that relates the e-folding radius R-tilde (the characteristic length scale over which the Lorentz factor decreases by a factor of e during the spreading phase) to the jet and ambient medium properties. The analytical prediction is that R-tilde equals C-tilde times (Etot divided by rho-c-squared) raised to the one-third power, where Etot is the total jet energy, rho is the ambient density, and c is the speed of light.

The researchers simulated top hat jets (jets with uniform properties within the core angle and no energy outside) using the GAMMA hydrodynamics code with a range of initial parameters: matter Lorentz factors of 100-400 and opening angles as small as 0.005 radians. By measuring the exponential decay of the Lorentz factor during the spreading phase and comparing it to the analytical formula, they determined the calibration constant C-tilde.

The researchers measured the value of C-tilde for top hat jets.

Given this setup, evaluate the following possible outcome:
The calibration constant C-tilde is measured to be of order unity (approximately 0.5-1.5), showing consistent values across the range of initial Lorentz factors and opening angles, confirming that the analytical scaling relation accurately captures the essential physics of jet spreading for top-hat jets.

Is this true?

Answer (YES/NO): YES